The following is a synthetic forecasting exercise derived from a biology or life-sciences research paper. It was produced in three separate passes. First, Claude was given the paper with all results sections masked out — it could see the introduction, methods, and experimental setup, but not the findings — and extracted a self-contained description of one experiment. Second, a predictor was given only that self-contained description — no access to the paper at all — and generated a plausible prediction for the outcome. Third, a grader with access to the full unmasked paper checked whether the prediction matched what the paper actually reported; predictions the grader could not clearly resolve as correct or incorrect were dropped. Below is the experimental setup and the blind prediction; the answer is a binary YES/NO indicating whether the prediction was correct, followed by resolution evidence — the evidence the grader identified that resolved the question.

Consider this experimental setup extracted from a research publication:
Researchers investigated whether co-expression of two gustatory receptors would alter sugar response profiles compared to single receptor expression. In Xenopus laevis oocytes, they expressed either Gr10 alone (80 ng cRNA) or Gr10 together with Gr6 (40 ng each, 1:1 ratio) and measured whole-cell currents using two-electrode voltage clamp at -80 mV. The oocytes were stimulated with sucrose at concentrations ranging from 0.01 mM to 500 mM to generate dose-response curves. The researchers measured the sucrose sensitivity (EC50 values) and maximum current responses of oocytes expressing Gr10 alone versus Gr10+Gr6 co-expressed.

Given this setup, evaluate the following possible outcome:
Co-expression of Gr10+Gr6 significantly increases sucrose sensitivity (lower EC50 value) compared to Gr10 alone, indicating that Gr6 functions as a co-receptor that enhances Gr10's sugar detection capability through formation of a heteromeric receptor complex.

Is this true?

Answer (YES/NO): NO